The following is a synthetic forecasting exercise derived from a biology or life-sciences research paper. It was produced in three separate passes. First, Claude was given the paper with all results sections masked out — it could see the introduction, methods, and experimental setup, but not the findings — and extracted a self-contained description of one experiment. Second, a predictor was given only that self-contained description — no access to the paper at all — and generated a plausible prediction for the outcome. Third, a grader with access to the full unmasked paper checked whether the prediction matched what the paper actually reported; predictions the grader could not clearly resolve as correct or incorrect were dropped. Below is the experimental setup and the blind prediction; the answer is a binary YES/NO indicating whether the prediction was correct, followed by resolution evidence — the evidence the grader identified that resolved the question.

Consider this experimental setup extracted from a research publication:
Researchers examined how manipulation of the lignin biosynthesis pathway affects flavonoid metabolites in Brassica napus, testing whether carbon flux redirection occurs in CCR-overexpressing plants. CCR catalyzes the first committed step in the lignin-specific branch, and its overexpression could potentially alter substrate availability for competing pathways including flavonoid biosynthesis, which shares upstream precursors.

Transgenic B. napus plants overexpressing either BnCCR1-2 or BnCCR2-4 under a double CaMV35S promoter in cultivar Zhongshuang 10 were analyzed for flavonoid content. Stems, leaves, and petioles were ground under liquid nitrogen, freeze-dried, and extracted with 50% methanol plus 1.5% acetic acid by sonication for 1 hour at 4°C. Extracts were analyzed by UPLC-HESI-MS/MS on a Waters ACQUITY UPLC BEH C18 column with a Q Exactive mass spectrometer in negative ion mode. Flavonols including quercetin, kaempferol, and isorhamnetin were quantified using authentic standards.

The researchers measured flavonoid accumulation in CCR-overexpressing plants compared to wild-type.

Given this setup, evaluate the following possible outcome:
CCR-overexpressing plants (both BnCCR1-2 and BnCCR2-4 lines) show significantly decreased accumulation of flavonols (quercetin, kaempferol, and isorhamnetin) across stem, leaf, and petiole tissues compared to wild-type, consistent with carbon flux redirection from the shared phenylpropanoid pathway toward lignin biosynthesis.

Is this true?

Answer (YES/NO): NO